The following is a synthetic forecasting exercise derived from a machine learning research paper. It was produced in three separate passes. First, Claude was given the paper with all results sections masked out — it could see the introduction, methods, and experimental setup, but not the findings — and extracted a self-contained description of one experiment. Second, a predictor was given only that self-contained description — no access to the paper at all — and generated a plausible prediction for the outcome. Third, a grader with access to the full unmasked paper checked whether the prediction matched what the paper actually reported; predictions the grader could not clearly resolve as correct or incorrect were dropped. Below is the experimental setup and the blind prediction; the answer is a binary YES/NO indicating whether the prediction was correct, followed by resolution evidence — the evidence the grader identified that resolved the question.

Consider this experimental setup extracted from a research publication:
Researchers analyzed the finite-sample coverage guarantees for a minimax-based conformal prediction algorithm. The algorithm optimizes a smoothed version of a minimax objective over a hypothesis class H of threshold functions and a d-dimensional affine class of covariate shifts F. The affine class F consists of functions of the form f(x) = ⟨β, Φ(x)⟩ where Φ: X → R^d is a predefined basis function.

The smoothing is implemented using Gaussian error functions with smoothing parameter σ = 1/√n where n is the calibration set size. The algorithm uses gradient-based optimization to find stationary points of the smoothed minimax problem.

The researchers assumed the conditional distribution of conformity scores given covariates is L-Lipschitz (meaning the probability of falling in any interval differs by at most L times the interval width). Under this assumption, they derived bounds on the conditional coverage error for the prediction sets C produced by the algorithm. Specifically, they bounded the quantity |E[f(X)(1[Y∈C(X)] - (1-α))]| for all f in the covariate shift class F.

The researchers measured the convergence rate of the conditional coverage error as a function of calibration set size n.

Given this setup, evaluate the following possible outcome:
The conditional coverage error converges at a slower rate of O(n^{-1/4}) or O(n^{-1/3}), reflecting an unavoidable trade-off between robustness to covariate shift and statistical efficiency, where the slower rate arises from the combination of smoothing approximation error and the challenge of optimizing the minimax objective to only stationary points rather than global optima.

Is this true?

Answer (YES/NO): NO